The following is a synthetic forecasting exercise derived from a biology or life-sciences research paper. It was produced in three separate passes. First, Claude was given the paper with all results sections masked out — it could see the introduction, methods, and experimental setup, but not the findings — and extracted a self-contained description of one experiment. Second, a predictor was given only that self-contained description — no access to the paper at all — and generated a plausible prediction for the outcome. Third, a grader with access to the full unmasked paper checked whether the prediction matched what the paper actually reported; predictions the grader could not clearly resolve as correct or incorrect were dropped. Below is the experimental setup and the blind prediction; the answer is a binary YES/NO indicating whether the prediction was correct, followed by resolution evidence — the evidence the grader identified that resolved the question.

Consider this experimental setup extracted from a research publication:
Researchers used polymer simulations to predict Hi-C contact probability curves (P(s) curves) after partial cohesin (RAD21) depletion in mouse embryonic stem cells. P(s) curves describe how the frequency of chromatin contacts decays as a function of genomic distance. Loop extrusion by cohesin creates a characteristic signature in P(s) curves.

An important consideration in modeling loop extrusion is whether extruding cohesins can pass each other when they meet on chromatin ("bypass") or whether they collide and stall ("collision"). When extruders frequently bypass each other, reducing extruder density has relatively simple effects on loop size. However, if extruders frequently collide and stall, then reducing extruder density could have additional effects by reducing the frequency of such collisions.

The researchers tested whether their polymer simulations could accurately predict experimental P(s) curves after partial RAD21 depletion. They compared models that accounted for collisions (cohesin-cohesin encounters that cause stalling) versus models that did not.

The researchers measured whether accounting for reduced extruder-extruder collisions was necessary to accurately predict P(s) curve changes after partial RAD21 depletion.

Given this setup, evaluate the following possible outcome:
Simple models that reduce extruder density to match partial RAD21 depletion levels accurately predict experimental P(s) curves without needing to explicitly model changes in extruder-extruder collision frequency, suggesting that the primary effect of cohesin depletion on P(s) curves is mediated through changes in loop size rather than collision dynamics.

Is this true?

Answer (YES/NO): NO